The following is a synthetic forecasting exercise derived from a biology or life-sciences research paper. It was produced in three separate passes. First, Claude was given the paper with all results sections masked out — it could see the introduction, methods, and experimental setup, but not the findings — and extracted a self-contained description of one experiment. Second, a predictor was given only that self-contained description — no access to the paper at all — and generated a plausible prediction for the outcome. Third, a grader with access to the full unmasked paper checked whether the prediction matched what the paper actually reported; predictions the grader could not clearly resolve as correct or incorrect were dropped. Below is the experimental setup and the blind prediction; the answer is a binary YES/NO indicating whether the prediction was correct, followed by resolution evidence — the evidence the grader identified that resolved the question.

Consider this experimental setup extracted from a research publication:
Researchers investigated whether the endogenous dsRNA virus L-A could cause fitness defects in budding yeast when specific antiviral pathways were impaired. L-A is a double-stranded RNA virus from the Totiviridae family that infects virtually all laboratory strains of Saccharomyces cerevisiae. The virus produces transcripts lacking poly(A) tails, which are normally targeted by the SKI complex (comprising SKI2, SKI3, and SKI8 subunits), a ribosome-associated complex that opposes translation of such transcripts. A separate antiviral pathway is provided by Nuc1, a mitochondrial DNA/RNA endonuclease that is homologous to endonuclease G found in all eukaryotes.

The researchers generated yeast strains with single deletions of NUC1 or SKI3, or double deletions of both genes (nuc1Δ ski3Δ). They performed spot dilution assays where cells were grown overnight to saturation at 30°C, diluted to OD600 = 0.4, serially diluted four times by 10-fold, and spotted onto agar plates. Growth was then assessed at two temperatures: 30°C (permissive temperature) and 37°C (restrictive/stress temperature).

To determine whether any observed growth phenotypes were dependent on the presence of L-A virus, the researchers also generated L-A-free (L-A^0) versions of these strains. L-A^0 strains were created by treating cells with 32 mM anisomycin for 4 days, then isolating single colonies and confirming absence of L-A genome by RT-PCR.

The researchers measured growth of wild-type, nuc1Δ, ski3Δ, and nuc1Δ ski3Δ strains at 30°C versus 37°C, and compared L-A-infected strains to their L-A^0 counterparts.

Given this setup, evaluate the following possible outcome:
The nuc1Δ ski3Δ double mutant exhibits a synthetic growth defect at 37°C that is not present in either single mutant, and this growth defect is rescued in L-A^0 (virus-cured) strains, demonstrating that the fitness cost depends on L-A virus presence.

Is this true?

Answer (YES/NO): YES